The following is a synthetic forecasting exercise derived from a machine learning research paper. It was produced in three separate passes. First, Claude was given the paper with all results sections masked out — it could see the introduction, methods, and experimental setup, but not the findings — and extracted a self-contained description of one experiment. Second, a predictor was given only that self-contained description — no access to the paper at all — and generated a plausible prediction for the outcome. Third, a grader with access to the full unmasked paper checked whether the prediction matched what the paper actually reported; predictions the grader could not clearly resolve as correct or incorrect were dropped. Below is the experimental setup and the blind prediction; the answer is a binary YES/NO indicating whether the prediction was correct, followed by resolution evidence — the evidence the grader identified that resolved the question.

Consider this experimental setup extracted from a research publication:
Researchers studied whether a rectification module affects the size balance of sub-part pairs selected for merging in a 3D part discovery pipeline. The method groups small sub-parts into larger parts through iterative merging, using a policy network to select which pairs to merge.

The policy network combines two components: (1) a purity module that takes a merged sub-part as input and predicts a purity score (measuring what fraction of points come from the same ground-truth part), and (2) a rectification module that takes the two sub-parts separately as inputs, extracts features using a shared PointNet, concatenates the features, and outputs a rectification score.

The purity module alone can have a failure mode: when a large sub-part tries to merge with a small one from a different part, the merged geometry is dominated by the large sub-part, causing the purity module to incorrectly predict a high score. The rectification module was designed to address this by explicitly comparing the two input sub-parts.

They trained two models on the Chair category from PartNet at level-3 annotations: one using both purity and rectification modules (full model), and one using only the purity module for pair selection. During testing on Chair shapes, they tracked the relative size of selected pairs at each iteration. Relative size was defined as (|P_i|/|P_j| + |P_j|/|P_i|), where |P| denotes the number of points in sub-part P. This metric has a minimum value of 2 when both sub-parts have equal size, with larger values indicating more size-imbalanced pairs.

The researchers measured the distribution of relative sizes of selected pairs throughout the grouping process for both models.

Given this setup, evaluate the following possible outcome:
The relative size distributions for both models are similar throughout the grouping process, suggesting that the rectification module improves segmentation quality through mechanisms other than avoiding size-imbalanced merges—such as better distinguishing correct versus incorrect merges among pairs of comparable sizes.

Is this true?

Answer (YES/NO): NO